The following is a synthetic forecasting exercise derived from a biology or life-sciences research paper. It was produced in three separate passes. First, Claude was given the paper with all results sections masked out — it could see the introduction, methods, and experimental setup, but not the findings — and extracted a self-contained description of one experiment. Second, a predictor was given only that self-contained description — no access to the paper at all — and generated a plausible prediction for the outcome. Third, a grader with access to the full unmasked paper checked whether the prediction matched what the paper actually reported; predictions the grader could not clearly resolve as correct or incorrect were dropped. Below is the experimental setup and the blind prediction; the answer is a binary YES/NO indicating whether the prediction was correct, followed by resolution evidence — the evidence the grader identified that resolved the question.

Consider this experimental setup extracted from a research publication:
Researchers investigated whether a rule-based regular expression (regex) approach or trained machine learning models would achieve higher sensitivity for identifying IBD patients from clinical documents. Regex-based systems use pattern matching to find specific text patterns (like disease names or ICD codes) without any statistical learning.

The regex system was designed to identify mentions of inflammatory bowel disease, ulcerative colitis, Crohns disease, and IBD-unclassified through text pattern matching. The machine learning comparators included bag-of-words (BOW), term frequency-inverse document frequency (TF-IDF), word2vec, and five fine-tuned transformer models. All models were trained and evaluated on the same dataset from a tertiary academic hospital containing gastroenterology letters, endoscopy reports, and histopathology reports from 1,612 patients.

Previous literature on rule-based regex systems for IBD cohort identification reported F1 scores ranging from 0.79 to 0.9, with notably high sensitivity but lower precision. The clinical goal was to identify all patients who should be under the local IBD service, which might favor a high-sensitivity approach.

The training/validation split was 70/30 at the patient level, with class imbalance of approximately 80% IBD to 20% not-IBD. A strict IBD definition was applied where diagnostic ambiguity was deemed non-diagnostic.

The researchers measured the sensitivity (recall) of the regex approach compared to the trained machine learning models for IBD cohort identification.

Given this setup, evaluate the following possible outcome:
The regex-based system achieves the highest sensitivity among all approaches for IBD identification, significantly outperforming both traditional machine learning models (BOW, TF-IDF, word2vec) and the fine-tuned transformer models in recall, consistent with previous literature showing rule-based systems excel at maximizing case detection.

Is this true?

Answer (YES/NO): YES